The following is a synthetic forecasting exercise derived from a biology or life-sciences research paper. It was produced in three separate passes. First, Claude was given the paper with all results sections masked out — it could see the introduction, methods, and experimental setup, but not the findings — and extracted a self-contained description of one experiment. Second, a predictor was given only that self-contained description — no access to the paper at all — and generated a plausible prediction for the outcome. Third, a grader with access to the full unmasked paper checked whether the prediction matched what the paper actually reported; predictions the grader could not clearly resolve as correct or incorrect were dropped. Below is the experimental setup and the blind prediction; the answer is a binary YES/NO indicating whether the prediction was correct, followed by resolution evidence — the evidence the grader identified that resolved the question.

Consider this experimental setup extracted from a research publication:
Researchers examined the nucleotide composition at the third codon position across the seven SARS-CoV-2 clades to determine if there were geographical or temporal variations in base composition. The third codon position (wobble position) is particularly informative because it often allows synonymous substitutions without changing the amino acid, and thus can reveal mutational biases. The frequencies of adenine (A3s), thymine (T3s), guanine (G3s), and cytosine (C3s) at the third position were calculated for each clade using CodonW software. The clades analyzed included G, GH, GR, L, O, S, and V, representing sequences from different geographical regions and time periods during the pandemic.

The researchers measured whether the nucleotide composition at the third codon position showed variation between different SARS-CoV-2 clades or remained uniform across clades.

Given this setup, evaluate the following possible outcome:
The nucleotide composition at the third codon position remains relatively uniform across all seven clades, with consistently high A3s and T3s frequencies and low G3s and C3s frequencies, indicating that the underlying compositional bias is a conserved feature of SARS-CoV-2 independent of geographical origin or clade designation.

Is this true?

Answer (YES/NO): YES